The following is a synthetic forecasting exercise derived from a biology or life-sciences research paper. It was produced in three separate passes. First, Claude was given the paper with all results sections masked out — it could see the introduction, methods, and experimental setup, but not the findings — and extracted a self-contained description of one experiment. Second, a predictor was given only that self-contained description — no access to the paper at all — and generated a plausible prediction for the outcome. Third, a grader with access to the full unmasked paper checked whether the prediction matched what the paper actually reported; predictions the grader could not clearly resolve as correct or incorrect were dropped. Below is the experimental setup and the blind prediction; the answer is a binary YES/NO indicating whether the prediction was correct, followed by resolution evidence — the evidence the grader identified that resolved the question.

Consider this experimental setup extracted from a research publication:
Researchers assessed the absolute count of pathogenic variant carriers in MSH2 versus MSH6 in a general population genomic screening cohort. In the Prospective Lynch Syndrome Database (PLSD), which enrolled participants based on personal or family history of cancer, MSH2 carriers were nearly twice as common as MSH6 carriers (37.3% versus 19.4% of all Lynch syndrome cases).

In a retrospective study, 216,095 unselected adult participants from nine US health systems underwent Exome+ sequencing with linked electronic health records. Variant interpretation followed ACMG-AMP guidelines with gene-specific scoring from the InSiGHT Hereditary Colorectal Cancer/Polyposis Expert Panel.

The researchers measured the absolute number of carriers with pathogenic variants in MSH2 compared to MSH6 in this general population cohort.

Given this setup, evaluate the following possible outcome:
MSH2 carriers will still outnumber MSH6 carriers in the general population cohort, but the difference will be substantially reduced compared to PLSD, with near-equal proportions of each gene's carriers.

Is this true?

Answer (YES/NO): NO